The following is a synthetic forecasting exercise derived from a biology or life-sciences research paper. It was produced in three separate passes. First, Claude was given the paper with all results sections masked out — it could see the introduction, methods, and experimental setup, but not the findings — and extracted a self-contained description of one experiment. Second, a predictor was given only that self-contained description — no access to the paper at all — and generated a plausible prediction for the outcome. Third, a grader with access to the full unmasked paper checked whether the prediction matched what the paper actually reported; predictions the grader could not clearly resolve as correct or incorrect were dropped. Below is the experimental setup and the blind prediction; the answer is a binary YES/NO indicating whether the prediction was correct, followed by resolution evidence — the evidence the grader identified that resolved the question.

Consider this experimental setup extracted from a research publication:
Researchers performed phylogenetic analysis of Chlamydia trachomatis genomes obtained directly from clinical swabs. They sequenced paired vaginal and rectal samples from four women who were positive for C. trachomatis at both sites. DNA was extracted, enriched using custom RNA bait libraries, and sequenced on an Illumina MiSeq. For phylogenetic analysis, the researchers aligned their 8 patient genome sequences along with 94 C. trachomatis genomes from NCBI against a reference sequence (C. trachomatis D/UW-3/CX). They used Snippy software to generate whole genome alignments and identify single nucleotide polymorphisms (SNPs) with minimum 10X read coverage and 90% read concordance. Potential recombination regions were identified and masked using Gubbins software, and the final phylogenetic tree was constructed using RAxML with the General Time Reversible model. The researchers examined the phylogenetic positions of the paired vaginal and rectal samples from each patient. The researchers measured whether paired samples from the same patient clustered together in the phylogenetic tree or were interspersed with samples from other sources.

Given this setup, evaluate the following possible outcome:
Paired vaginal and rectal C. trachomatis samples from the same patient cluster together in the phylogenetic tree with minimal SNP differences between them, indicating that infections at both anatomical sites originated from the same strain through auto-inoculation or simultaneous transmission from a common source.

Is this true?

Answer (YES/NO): YES